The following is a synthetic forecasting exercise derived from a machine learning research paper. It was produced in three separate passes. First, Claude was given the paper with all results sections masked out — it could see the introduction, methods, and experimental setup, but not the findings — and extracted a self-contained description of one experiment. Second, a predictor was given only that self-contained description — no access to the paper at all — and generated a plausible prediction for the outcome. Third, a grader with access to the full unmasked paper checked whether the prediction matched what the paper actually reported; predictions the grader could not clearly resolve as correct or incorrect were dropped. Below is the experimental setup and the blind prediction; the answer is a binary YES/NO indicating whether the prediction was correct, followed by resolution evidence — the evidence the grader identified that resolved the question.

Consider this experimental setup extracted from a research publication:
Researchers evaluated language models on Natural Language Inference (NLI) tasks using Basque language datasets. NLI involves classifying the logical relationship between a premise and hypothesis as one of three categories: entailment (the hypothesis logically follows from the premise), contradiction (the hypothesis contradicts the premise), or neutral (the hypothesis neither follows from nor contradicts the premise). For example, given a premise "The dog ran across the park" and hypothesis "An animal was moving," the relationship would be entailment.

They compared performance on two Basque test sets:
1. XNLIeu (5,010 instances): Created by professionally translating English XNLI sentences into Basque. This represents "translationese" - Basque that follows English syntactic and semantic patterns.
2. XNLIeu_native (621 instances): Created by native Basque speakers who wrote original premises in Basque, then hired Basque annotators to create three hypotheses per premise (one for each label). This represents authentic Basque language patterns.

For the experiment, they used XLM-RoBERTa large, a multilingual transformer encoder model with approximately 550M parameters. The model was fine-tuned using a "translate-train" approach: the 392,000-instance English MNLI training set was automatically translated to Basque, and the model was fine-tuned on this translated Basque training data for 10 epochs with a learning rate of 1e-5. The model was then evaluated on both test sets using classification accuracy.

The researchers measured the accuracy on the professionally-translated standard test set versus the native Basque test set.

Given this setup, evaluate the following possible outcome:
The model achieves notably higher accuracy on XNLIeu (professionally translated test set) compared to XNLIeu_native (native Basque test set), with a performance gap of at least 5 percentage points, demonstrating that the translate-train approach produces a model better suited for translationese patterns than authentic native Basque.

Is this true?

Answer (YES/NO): YES